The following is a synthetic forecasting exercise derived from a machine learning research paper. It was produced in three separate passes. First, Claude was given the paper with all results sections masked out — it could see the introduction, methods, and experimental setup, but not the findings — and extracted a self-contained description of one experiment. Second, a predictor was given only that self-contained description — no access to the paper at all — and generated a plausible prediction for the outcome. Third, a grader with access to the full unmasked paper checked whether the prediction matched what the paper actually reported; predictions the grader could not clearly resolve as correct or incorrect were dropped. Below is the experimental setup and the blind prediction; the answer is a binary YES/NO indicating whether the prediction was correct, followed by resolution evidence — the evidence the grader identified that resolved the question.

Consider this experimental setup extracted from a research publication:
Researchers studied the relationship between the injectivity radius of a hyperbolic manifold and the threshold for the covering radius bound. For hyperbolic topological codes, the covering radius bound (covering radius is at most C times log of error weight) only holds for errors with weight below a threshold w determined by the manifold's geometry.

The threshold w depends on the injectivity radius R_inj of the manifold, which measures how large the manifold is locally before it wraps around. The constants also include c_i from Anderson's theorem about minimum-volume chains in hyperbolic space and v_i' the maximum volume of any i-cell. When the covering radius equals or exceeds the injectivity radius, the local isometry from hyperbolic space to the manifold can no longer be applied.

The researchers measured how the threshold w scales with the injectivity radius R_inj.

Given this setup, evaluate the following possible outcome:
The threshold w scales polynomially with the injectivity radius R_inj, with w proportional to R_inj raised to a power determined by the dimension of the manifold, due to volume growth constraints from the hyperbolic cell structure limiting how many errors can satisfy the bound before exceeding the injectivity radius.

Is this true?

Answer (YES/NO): NO